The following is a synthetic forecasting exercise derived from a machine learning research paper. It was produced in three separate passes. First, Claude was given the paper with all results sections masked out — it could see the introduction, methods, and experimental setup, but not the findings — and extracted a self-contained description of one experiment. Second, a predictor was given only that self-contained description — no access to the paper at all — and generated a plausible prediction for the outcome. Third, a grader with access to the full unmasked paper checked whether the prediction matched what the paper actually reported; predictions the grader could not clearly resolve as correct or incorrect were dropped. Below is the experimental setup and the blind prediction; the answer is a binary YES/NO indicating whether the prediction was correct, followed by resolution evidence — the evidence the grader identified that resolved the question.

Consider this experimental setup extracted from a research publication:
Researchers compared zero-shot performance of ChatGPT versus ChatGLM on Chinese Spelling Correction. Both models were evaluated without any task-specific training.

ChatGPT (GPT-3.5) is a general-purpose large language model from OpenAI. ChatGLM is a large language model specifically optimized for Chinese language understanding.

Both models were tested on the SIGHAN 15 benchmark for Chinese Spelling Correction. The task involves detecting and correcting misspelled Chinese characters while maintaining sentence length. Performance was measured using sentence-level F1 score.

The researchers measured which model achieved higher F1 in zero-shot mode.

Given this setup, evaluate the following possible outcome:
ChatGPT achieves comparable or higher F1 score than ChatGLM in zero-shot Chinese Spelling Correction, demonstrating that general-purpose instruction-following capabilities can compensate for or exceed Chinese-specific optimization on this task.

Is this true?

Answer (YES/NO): YES